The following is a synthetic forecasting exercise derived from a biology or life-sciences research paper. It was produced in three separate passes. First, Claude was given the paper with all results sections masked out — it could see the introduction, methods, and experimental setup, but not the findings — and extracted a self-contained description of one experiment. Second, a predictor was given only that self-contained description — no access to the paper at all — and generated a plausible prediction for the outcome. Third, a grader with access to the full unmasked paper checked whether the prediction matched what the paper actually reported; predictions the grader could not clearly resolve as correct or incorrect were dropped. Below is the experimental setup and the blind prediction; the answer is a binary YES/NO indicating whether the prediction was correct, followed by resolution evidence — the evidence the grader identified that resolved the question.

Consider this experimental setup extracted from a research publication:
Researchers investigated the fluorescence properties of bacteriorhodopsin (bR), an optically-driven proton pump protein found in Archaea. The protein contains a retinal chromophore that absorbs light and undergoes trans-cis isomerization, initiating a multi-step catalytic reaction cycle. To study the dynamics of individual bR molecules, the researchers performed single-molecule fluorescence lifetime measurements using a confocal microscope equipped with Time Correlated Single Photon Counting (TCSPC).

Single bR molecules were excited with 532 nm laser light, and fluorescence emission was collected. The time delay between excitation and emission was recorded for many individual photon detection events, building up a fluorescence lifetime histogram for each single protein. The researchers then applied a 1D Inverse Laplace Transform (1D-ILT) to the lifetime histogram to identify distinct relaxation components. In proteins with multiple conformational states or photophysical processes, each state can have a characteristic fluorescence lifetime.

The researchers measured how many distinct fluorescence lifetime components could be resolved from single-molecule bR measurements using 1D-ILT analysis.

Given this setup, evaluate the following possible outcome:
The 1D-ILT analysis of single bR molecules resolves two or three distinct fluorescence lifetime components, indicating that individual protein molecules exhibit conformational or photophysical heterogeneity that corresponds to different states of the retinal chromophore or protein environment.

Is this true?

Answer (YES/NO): YES